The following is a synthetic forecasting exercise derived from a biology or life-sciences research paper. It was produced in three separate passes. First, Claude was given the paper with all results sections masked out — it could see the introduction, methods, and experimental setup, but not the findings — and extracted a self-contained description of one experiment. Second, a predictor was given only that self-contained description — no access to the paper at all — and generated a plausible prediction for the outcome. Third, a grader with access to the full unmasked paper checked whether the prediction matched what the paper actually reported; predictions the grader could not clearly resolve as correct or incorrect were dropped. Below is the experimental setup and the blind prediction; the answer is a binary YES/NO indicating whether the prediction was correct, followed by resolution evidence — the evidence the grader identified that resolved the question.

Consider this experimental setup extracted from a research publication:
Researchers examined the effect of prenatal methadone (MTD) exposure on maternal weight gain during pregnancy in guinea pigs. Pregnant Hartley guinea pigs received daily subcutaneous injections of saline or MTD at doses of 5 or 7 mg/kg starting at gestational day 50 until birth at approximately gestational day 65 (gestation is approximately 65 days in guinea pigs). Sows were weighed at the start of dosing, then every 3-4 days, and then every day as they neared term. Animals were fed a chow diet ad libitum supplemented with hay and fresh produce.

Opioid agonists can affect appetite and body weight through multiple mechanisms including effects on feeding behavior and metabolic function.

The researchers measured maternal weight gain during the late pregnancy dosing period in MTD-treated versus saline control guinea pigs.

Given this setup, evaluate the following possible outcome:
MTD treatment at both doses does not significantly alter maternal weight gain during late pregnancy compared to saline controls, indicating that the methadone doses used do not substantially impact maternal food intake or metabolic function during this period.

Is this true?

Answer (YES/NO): NO